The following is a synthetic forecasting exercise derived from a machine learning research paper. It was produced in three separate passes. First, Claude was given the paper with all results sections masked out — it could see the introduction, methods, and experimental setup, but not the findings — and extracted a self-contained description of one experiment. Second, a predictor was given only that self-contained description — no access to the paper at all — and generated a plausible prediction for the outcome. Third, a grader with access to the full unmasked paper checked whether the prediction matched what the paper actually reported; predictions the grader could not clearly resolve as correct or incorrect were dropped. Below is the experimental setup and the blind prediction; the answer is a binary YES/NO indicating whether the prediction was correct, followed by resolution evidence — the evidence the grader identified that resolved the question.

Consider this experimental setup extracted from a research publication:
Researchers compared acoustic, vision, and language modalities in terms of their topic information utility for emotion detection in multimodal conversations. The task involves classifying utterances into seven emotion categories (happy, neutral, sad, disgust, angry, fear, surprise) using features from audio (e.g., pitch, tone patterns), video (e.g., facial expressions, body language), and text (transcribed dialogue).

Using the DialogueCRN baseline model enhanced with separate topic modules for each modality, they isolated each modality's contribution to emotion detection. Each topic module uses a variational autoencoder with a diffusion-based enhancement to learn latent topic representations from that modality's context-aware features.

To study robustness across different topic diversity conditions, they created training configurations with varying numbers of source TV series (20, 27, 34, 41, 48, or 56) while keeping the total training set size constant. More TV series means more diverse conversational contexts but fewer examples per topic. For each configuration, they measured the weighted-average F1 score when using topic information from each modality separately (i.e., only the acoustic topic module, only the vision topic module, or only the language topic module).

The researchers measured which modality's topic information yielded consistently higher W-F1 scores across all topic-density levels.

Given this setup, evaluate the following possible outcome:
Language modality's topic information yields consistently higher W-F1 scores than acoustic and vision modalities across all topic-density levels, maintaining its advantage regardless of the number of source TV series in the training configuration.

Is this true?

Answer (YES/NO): NO